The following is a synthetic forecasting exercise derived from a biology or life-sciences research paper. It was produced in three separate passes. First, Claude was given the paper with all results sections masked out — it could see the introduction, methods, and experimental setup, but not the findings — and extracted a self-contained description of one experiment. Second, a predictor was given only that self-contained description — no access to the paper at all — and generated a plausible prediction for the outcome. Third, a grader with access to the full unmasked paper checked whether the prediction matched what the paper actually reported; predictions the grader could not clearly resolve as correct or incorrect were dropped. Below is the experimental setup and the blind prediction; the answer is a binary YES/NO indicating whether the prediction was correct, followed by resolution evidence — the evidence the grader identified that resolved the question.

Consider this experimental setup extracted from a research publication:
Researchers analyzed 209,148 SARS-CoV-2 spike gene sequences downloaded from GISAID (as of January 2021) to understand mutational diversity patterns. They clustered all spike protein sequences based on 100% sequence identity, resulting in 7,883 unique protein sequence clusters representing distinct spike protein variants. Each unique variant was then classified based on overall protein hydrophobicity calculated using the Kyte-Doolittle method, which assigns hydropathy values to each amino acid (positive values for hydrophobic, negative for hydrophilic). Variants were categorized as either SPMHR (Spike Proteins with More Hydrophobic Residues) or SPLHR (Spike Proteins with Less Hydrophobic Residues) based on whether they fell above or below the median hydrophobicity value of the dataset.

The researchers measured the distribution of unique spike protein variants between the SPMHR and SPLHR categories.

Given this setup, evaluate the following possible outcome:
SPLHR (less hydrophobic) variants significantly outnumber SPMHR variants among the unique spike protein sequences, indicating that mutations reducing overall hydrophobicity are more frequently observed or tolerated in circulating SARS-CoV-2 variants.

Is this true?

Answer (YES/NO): NO